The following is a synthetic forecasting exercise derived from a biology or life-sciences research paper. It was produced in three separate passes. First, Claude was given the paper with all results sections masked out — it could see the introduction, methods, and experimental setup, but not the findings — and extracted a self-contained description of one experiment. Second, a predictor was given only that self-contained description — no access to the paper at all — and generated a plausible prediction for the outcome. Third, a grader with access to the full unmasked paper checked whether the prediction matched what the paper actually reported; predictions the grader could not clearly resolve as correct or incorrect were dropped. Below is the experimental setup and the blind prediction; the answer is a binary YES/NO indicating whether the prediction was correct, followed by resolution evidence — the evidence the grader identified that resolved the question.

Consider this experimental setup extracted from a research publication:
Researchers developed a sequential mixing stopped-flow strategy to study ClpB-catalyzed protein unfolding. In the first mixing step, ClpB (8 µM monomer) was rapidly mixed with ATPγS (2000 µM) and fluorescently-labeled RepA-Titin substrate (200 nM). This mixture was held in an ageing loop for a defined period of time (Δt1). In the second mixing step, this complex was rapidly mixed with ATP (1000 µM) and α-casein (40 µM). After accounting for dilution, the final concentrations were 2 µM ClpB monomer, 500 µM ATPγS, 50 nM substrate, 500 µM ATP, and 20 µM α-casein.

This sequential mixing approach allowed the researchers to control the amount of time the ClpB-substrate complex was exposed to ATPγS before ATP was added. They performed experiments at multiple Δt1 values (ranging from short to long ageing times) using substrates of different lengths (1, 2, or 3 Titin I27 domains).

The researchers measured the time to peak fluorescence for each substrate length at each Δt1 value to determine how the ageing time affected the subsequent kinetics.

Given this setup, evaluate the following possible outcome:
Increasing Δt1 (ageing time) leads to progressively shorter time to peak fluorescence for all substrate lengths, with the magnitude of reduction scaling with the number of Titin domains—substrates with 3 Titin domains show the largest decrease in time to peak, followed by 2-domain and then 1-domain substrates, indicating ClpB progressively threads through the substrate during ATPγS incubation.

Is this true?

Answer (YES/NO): NO